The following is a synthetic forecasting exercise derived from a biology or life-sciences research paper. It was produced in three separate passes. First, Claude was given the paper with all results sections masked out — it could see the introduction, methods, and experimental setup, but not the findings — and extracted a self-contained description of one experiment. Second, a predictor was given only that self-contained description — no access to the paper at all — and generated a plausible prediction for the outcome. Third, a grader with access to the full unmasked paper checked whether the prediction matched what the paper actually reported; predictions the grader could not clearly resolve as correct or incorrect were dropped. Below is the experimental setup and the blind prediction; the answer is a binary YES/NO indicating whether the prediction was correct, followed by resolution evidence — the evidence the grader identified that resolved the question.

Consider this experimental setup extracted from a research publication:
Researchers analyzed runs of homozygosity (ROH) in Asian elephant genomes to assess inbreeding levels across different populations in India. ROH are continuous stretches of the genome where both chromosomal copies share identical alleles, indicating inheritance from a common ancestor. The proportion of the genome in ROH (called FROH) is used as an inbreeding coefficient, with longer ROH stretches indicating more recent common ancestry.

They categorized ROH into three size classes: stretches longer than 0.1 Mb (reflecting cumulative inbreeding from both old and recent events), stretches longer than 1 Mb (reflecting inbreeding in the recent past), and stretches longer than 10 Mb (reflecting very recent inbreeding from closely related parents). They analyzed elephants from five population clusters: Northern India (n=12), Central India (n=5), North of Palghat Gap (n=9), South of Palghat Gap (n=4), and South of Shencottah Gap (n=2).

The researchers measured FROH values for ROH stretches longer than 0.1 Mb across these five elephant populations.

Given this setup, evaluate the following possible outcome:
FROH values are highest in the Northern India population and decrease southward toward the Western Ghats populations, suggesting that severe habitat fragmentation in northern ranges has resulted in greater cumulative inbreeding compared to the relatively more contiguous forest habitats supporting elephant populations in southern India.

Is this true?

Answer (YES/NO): NO